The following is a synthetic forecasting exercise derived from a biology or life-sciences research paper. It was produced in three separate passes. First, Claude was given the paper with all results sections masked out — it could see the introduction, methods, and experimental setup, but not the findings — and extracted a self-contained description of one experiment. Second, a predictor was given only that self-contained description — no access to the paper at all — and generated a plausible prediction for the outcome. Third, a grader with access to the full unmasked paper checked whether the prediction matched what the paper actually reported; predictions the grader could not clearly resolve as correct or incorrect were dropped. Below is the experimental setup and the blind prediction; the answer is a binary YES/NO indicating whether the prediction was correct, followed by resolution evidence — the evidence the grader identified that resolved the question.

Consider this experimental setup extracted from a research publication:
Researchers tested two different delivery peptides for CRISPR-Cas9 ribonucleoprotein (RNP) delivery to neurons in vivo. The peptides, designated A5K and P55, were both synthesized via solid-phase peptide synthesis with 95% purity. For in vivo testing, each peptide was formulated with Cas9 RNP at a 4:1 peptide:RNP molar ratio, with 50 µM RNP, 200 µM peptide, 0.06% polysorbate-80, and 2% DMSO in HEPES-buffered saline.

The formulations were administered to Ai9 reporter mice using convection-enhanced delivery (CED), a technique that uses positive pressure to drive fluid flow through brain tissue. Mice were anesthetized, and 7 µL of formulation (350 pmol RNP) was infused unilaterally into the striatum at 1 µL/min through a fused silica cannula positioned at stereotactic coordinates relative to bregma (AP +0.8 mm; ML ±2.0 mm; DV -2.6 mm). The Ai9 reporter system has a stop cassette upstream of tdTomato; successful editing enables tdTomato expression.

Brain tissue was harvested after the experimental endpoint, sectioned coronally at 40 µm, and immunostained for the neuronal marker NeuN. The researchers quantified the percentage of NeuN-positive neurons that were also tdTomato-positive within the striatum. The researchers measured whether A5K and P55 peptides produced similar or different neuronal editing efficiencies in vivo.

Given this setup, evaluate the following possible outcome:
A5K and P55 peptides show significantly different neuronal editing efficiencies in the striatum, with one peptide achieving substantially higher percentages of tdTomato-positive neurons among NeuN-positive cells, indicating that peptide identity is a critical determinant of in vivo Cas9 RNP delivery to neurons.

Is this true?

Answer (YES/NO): NO